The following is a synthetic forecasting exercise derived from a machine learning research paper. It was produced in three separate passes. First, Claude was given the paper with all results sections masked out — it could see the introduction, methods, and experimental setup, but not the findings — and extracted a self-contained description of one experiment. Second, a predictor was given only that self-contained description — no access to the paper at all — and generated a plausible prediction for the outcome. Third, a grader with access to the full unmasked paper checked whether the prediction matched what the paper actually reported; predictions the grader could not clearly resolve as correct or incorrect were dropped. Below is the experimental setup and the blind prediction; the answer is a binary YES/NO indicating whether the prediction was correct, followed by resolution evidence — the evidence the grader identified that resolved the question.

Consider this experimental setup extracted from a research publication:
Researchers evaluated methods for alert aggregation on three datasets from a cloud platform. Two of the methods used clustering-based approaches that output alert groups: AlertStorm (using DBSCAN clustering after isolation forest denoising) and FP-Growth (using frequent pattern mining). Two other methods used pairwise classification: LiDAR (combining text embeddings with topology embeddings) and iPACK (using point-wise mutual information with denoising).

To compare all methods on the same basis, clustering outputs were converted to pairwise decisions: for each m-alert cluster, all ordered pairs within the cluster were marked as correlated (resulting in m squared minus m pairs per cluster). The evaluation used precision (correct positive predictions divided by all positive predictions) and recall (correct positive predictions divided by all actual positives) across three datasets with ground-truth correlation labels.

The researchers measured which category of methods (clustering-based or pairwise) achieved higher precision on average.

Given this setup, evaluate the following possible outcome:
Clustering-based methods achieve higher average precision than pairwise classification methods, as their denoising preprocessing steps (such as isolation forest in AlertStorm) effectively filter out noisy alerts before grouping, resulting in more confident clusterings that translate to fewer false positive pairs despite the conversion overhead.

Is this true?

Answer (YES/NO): NO